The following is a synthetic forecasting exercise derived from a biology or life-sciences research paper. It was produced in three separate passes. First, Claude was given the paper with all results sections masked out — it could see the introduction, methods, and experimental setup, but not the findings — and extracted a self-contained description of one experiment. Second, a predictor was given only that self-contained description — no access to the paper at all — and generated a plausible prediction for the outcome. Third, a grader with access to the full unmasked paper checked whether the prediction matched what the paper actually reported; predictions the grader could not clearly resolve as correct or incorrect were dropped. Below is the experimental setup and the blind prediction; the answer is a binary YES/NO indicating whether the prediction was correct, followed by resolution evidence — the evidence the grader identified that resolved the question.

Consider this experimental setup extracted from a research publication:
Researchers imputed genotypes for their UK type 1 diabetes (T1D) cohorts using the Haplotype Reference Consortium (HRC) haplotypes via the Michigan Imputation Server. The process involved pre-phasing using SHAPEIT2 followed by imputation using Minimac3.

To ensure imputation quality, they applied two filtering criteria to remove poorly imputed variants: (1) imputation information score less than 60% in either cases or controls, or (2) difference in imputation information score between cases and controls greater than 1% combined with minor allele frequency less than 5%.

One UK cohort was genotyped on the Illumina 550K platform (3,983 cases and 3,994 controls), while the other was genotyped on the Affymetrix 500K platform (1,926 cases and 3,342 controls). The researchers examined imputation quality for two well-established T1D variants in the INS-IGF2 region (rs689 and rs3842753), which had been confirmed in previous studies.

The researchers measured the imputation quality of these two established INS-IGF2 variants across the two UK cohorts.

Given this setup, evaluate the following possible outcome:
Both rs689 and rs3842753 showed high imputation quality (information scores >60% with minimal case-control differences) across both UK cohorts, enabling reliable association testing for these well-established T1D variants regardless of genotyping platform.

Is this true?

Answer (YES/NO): NO